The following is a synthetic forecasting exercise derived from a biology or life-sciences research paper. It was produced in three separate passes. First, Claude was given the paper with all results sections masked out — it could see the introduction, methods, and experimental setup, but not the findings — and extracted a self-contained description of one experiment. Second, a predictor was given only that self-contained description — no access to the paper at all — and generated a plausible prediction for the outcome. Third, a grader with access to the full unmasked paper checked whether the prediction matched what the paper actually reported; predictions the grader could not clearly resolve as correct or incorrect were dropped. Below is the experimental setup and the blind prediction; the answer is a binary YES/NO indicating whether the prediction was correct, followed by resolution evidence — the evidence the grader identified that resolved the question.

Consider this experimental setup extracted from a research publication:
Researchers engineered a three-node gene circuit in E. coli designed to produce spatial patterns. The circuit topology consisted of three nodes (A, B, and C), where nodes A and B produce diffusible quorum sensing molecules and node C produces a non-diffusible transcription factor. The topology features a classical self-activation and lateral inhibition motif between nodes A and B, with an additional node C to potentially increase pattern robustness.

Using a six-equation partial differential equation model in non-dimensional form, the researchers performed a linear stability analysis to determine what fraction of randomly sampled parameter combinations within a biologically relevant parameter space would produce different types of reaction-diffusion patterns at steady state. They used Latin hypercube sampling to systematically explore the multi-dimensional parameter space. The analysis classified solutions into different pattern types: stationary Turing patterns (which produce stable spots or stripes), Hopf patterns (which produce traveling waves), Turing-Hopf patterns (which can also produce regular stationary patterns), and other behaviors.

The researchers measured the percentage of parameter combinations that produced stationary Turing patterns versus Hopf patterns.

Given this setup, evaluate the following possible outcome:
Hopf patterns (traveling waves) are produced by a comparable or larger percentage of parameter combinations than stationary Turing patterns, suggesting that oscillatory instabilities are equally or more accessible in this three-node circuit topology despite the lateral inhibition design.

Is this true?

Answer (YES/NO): YES